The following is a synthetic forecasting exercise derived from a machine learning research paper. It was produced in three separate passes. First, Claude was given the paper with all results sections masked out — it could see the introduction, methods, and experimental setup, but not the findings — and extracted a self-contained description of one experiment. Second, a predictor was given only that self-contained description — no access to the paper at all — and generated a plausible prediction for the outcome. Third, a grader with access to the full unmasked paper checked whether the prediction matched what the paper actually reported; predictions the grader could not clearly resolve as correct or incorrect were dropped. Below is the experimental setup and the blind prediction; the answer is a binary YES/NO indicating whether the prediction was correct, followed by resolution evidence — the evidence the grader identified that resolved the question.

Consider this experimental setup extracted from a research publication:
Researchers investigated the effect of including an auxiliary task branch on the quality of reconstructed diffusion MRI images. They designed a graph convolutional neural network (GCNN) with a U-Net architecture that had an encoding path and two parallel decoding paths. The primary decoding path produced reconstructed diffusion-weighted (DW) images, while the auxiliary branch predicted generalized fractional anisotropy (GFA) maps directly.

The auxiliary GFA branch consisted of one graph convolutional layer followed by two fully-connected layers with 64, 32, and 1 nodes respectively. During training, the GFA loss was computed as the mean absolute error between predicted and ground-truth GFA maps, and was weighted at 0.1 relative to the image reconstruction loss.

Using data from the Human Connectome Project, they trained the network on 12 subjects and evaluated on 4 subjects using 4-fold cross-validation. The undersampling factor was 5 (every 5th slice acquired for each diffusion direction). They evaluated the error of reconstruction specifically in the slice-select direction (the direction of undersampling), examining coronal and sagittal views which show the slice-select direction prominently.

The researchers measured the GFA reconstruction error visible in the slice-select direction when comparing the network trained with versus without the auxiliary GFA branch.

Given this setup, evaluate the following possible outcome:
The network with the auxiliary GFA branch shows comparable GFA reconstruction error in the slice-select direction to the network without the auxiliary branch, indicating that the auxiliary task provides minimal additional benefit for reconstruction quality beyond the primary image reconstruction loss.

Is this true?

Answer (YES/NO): NO